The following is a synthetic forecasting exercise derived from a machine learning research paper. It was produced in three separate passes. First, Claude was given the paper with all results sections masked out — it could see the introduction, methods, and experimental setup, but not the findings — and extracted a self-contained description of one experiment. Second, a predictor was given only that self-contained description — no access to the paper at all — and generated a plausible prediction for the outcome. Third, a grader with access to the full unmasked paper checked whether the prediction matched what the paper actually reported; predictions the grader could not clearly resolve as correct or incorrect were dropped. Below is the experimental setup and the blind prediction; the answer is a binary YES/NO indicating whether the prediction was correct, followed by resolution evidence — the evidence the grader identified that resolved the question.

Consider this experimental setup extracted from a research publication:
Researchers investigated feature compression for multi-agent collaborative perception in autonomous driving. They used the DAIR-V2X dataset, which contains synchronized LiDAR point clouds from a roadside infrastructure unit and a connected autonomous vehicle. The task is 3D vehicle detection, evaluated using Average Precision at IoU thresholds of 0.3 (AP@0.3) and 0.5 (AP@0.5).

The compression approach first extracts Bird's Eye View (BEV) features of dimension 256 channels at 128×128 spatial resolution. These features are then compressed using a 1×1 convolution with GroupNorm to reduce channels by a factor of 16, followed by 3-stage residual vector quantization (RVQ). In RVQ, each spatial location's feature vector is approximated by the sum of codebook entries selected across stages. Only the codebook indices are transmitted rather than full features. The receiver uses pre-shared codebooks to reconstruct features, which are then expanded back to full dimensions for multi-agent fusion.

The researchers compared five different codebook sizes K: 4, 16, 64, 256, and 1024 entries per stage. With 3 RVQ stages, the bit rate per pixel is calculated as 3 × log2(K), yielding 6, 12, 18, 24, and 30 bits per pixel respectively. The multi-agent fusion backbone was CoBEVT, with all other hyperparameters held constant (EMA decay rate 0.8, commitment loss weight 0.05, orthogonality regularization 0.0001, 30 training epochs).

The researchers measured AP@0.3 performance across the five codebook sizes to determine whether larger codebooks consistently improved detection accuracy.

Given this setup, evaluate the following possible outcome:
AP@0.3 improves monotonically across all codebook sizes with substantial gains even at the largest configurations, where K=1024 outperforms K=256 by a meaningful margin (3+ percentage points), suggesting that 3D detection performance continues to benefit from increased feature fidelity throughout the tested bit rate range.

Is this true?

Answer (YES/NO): NO